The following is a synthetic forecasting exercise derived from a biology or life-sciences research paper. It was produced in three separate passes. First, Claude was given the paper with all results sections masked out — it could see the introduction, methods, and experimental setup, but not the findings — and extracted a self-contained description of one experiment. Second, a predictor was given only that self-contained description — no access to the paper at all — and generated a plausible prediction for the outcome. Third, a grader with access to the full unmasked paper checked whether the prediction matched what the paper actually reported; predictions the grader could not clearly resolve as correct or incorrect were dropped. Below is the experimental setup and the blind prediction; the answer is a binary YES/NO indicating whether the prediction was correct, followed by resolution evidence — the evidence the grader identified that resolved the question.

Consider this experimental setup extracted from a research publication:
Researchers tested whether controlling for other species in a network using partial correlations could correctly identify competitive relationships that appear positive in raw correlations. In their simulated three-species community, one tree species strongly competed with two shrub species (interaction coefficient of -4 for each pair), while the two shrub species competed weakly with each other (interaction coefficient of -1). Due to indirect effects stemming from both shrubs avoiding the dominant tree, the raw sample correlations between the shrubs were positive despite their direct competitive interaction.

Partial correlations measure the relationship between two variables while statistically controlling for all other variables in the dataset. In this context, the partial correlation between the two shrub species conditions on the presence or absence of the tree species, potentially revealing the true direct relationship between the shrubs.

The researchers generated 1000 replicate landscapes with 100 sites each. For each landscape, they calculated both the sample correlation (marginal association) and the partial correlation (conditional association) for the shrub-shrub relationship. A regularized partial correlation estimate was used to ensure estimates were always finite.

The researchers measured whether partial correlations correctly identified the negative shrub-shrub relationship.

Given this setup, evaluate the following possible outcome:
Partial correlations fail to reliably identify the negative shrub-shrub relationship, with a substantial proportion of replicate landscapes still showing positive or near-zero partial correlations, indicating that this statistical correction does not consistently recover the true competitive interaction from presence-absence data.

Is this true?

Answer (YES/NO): NO